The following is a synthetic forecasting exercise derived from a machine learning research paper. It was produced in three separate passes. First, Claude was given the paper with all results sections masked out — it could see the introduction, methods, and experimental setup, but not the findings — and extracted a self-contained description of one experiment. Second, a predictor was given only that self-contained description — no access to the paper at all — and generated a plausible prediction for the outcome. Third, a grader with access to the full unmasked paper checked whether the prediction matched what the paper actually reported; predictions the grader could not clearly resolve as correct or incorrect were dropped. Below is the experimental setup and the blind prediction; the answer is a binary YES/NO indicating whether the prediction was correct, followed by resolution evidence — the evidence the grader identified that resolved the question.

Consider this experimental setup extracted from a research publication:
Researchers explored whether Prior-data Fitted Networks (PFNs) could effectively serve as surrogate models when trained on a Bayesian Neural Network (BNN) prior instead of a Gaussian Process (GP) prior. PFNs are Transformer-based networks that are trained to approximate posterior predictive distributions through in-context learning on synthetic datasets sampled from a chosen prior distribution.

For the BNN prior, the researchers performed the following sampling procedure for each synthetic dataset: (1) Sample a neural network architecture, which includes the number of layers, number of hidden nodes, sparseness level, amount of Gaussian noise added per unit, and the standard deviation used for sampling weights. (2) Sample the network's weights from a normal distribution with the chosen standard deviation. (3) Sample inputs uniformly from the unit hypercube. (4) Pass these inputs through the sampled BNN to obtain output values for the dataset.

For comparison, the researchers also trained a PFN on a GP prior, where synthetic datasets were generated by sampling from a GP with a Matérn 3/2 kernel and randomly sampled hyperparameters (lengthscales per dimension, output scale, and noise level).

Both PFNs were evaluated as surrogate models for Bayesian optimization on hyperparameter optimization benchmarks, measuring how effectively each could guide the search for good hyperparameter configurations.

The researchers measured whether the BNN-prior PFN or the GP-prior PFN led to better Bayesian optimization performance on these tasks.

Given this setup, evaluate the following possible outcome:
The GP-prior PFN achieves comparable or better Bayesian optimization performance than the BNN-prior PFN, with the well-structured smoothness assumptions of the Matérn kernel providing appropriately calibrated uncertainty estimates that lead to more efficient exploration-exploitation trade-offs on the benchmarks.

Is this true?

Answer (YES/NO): YES